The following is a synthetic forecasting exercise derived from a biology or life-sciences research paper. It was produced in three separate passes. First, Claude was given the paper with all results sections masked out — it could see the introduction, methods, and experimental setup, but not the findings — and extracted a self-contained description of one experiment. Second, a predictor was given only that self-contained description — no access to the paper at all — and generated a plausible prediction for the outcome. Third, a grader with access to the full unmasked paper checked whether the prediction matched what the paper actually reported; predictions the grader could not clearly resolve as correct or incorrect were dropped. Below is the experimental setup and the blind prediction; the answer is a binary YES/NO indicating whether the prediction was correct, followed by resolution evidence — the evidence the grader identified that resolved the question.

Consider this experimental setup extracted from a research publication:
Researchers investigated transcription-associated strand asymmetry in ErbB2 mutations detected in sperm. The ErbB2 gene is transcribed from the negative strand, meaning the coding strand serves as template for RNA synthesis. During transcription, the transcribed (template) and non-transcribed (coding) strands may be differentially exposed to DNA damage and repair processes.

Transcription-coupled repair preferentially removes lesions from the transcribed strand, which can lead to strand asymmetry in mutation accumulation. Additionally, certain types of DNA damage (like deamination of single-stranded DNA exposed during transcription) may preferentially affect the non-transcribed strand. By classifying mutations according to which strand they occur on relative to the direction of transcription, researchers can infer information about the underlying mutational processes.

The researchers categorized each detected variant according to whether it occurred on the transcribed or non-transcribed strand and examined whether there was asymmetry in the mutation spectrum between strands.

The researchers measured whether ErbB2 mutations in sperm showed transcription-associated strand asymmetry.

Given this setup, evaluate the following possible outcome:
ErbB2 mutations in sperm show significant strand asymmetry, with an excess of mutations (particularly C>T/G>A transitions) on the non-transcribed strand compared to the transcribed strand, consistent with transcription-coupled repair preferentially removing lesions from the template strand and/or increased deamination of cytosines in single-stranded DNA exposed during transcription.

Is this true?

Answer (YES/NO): NO